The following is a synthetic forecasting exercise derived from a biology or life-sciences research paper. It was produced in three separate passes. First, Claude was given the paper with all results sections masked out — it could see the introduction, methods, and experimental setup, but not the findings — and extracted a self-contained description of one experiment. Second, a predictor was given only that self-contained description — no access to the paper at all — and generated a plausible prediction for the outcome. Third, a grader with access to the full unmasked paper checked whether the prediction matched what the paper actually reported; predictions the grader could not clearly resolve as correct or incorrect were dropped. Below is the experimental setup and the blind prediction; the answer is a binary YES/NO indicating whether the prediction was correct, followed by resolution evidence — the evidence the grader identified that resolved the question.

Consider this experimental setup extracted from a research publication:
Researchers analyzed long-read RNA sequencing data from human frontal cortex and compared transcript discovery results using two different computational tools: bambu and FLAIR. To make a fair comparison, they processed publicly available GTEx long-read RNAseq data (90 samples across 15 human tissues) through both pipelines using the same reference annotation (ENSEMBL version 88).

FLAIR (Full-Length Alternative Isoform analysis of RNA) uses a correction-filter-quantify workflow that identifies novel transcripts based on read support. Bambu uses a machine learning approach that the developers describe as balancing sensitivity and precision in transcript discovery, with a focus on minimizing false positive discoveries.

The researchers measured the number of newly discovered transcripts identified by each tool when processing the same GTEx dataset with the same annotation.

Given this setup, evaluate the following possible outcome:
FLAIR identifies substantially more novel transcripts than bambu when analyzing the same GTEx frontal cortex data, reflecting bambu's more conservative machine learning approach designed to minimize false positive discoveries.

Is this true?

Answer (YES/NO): YES